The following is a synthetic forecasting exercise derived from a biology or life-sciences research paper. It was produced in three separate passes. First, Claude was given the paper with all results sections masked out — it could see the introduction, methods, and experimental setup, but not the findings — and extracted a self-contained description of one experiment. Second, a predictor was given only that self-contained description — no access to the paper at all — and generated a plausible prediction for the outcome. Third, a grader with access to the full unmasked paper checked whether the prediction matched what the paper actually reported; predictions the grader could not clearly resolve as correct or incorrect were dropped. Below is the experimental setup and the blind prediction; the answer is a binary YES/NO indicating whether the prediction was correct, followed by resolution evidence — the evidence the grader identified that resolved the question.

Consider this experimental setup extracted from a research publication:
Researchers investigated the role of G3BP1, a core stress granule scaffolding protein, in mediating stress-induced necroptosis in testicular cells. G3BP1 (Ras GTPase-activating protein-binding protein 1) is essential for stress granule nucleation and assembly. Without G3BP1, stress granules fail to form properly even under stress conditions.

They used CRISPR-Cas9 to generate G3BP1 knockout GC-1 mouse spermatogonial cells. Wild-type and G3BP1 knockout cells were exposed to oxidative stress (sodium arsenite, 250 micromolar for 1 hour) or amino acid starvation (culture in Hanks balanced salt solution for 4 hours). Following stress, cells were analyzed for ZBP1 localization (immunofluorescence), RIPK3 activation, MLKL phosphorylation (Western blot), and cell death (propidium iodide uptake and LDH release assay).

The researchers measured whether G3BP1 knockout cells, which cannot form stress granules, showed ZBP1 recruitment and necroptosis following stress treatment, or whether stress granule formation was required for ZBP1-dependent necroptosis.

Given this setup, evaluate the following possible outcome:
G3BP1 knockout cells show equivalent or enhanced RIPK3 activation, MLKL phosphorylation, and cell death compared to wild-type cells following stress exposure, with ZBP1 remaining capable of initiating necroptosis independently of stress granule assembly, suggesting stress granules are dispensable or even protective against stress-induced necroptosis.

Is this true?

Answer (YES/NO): NO